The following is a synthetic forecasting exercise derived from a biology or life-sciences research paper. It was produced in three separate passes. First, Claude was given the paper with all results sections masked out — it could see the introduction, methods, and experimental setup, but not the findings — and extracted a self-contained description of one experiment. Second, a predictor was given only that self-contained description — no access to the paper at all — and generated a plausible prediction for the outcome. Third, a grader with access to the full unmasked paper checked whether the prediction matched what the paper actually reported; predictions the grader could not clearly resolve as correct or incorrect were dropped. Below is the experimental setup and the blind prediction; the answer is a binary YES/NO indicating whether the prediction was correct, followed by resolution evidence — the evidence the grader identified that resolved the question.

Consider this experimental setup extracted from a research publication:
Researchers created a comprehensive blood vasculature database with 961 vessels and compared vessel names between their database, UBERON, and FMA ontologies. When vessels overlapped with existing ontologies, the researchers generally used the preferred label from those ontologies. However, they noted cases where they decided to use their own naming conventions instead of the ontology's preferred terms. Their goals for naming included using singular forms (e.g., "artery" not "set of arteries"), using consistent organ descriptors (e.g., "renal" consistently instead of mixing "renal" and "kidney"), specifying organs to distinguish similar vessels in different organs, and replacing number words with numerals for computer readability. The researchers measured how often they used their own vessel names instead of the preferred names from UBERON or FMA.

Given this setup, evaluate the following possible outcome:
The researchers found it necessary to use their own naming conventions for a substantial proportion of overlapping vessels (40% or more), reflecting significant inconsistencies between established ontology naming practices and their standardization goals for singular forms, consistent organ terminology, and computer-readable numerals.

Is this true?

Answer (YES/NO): NO